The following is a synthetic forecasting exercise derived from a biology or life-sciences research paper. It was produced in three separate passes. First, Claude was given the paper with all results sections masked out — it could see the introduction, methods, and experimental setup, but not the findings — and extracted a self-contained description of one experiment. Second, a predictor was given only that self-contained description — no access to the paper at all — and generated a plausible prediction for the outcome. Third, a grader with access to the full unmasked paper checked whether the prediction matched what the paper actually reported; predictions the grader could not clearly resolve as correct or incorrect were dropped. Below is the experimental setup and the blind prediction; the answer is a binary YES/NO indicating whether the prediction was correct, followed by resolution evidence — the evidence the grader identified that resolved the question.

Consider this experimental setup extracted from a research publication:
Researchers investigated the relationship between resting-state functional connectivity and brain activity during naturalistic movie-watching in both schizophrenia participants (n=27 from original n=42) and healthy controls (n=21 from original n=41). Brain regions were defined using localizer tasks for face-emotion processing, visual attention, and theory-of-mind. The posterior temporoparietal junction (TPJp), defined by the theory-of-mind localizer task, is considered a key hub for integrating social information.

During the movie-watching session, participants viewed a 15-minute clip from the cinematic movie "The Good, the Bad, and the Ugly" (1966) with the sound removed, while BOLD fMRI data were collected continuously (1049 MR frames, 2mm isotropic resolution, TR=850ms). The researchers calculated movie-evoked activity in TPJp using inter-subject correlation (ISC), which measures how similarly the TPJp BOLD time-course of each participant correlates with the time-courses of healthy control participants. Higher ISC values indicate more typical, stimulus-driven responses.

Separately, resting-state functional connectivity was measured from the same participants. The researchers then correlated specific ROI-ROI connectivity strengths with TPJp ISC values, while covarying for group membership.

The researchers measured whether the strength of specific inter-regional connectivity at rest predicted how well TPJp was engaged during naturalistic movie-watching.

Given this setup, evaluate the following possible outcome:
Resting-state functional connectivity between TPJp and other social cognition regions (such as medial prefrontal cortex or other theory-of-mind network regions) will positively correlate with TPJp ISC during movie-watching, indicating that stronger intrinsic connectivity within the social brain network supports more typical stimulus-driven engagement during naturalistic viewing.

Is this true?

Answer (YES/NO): NO